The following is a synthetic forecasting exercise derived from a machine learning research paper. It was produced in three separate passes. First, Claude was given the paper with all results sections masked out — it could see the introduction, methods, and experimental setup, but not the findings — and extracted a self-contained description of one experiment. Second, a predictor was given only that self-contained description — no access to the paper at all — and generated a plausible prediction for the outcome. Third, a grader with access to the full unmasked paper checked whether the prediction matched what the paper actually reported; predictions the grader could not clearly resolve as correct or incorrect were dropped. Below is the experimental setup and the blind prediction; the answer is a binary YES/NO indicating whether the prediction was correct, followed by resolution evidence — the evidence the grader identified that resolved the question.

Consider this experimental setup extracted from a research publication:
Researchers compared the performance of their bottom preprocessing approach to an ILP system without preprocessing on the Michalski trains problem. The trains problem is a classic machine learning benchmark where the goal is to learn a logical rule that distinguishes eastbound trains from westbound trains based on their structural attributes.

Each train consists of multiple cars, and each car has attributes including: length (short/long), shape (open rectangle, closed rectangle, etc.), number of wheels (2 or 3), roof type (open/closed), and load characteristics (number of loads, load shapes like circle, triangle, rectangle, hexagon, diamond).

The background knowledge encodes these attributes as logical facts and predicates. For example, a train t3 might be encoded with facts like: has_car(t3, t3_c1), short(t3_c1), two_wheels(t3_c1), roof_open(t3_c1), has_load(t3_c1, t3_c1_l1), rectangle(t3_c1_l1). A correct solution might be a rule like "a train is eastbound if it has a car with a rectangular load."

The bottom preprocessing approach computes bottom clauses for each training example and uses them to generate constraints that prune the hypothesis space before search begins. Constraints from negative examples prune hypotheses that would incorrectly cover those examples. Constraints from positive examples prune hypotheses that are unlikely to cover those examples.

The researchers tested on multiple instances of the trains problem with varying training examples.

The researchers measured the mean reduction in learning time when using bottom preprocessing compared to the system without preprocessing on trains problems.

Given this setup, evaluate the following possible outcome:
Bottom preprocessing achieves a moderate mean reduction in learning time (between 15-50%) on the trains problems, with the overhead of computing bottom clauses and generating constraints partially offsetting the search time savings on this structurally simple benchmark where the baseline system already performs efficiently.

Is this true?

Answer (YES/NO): NO